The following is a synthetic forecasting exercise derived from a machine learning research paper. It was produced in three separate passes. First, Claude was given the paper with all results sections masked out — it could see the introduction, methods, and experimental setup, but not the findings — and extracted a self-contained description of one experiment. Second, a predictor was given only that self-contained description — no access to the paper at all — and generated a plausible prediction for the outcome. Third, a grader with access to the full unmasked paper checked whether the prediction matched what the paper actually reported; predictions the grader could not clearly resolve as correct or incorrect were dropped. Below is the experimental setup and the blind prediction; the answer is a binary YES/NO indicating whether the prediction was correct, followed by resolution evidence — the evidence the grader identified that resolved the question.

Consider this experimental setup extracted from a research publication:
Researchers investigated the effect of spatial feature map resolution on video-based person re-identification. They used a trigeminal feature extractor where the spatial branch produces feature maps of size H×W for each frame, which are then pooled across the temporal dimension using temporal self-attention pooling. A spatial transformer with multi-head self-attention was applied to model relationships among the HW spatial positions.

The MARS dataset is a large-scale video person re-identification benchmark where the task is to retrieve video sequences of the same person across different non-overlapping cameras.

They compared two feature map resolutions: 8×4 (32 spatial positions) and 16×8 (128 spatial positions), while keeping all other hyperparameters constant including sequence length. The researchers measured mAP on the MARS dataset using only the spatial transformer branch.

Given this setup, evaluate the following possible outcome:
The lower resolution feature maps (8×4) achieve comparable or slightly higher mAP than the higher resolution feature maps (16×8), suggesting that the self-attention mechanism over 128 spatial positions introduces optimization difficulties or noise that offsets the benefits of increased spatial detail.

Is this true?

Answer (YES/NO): NO